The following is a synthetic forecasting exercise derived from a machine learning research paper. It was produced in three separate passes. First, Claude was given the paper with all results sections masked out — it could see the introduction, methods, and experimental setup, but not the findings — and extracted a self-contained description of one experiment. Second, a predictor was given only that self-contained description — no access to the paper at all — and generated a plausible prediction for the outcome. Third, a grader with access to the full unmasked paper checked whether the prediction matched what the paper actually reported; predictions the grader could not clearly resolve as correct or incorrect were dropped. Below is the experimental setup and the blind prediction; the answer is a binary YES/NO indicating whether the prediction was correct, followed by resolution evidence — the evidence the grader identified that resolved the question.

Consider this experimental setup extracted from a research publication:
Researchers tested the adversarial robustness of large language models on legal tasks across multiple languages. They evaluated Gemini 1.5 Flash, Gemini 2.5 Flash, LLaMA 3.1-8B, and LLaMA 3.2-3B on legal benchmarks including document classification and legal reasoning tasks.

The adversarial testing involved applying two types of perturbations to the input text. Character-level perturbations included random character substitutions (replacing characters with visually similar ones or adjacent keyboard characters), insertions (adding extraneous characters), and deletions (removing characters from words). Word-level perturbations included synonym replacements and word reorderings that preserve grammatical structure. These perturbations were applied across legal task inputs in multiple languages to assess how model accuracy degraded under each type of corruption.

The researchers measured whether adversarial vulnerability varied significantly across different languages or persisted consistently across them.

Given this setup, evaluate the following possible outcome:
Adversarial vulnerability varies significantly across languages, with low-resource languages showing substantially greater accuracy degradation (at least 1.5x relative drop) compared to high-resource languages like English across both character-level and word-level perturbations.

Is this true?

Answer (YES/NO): NO